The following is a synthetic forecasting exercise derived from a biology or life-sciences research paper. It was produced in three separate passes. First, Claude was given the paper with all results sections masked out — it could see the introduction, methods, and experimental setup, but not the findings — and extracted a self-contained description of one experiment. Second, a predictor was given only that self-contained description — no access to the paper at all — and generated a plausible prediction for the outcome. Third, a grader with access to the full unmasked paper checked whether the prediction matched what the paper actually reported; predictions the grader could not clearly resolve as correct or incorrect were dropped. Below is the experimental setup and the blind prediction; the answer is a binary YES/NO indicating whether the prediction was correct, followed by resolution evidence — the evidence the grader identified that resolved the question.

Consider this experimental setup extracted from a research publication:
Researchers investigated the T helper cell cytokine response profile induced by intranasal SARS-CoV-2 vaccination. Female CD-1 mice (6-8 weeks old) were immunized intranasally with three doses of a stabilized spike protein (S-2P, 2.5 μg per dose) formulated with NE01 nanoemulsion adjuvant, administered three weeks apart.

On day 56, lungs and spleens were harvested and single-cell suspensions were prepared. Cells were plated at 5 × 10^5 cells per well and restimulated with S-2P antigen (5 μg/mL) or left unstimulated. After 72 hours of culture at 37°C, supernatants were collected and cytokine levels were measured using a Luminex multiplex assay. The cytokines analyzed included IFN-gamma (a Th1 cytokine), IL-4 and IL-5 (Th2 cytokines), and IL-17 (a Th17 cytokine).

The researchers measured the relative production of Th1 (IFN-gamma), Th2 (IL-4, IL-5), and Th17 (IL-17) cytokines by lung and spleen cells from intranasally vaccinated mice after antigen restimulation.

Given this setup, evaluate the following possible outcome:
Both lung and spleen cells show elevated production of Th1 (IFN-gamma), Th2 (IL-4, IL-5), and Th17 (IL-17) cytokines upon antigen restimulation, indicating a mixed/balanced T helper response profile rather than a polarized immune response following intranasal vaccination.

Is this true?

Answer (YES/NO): NO